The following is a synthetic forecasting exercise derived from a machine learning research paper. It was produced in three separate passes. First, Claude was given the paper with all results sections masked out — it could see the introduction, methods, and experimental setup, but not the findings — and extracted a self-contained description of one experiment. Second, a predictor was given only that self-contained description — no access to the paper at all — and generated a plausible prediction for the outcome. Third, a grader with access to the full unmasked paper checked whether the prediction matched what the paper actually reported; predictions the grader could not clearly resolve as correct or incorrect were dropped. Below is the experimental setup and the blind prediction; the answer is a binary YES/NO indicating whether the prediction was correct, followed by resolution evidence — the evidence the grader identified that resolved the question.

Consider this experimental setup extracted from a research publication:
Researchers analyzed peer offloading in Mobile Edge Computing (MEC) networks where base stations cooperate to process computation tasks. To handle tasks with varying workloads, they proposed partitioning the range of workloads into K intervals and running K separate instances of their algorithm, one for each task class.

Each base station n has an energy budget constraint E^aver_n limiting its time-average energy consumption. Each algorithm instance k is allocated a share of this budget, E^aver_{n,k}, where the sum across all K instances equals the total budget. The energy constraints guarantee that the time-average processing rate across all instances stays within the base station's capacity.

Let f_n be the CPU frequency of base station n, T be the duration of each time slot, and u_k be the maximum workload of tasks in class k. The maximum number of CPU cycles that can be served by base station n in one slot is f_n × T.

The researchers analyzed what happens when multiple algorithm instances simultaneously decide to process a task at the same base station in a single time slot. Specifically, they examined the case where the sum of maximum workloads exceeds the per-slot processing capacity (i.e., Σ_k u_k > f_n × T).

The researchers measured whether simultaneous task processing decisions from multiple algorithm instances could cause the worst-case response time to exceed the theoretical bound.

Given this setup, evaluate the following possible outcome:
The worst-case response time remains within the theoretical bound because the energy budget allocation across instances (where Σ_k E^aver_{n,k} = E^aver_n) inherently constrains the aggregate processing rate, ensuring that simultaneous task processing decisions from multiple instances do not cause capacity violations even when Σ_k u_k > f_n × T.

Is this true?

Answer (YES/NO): NO